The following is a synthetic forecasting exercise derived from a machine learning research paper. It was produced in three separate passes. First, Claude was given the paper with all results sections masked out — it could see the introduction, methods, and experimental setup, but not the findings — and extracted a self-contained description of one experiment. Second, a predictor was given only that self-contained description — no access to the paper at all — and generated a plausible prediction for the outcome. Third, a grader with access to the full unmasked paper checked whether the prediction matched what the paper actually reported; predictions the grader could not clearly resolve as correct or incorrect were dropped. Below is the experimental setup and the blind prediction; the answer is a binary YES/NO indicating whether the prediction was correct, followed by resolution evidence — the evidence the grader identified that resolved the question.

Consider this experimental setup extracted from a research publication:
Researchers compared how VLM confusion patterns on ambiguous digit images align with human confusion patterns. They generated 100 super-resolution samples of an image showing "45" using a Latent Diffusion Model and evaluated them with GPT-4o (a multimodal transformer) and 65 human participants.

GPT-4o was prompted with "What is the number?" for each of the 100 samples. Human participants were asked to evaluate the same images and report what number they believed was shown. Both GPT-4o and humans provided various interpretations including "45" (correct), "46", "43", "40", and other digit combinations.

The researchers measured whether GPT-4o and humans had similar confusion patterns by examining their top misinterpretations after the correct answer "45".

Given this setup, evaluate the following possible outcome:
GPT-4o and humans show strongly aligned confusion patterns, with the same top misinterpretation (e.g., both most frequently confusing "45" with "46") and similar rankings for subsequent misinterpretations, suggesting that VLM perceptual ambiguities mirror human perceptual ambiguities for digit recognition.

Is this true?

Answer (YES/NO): NO